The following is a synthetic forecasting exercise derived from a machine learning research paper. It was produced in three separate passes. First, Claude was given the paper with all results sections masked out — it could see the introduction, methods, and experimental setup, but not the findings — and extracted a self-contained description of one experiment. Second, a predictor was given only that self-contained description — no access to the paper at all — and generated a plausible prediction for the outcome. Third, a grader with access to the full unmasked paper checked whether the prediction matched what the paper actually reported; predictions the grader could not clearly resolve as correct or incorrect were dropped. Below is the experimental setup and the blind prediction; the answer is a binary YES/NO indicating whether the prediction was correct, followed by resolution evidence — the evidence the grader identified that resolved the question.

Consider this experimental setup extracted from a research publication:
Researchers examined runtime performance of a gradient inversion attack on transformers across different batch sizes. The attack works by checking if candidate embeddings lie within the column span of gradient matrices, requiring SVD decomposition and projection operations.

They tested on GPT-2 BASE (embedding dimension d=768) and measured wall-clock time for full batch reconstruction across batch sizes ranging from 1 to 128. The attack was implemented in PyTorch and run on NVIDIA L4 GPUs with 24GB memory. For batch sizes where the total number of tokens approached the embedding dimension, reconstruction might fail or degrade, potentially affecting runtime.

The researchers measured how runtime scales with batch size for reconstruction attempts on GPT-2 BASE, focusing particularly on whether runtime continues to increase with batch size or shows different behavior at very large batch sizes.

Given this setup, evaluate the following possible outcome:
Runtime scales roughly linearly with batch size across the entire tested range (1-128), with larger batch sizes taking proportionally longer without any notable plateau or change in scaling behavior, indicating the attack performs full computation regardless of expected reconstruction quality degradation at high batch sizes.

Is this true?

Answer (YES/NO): NO